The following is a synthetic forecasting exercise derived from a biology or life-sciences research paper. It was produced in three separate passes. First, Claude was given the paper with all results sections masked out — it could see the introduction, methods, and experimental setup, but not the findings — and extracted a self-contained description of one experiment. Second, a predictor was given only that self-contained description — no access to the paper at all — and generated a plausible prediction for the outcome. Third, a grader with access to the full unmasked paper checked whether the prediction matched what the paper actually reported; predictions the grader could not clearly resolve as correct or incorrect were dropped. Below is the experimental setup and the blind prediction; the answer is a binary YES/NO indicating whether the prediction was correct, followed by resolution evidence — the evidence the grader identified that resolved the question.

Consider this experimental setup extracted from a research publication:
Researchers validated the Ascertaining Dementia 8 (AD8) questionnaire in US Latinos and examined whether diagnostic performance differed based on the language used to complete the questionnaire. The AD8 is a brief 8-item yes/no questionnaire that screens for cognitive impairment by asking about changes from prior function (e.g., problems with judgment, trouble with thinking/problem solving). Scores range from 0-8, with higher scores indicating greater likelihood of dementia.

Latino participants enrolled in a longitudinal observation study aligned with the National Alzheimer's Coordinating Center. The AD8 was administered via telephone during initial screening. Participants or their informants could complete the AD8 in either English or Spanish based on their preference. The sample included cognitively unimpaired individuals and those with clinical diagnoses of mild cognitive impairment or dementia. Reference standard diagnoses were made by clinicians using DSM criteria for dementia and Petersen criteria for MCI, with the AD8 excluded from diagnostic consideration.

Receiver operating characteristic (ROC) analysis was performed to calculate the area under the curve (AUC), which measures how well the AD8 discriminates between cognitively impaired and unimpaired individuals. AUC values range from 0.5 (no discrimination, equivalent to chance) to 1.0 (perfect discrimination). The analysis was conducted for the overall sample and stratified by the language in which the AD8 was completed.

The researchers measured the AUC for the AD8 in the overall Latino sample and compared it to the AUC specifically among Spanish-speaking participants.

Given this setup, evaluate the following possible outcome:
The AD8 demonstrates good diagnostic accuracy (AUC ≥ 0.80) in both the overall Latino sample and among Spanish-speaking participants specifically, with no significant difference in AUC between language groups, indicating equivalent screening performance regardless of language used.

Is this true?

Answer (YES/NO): NO